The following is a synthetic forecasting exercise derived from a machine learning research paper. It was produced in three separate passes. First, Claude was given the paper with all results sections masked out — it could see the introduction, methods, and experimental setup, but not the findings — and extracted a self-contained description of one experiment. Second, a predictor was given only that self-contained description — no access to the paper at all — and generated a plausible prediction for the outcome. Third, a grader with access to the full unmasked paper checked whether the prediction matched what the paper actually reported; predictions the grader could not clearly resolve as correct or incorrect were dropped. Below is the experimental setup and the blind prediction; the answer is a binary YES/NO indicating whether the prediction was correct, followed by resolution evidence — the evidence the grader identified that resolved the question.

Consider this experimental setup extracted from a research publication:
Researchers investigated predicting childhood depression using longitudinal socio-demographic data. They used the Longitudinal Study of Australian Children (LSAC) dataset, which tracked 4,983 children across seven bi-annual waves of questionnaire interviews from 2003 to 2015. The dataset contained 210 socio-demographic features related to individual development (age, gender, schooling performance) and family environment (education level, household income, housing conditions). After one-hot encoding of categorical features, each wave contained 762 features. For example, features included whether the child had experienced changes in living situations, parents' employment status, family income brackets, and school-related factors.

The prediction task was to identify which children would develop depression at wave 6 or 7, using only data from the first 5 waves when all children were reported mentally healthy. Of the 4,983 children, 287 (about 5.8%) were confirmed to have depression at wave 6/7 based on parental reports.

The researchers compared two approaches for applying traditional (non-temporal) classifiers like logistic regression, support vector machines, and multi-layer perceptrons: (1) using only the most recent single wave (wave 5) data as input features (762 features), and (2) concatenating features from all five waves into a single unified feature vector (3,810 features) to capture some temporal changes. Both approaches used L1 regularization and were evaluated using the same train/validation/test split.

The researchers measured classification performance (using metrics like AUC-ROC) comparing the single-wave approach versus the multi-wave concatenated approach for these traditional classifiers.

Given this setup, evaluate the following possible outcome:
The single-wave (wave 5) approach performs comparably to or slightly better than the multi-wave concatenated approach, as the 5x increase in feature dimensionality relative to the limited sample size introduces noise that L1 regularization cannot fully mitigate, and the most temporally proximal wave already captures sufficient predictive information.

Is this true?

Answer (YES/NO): NO